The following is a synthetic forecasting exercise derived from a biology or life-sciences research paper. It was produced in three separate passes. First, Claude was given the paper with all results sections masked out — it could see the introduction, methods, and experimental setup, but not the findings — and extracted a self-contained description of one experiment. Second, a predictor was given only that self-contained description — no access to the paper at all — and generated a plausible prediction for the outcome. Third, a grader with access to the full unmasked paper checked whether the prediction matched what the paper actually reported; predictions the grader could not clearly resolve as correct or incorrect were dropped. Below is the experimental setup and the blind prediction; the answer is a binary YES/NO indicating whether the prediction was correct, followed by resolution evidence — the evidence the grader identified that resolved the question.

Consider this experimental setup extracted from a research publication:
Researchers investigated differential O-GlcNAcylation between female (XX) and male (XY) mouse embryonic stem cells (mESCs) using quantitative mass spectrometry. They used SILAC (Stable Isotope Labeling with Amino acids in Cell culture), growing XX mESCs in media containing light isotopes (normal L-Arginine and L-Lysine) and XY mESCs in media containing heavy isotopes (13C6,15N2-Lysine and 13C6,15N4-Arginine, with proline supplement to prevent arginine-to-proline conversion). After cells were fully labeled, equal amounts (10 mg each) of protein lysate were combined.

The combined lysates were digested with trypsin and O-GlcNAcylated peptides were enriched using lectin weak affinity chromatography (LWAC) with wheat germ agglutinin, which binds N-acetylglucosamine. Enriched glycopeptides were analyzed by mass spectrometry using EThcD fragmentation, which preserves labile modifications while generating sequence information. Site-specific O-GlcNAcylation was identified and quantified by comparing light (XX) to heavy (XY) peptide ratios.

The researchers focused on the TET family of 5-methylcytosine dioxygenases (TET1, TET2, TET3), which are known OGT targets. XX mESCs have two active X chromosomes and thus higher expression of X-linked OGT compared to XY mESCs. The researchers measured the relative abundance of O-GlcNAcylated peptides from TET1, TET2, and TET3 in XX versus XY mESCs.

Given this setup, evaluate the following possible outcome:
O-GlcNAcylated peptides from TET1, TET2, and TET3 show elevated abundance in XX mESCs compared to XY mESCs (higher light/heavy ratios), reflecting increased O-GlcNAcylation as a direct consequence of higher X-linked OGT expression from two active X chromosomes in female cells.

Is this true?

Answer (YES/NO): NO